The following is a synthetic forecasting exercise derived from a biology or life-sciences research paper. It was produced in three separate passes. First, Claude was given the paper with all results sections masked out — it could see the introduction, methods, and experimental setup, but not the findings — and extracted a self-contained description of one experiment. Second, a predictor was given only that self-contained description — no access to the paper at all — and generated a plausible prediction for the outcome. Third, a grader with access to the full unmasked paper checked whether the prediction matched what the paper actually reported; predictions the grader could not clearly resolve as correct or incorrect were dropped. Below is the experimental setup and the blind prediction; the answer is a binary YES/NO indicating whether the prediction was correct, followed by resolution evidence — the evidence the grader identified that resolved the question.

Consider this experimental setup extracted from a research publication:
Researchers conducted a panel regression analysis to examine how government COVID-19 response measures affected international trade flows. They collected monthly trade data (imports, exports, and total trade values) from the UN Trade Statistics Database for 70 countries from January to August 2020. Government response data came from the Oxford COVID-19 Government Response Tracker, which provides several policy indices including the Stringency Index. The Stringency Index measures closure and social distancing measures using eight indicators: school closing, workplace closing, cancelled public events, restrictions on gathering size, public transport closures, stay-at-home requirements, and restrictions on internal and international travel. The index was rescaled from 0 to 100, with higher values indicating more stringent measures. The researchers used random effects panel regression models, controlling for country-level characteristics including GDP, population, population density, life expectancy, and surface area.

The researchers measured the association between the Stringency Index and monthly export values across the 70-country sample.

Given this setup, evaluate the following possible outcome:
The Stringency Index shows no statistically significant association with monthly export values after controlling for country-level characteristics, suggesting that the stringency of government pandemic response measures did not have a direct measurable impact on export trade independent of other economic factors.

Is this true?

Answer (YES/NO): NO